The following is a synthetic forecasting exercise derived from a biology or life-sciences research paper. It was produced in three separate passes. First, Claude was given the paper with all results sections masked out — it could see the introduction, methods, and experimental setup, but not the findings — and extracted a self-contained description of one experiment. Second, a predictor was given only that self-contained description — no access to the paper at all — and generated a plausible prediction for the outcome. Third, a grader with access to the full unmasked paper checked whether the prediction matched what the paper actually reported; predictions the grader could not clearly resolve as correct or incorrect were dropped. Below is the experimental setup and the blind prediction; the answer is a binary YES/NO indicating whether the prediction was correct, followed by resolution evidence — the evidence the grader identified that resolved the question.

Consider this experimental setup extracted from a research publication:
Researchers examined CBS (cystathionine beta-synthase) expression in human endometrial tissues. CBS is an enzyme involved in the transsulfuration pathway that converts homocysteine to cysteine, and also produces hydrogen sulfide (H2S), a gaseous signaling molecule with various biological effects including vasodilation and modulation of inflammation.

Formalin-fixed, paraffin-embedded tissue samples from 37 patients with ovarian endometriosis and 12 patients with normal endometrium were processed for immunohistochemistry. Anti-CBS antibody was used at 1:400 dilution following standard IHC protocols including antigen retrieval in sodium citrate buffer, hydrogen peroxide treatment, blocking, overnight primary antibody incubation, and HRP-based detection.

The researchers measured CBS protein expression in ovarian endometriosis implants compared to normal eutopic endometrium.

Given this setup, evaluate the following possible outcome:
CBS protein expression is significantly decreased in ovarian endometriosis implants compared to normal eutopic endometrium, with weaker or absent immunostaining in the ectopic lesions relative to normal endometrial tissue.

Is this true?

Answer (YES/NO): NO